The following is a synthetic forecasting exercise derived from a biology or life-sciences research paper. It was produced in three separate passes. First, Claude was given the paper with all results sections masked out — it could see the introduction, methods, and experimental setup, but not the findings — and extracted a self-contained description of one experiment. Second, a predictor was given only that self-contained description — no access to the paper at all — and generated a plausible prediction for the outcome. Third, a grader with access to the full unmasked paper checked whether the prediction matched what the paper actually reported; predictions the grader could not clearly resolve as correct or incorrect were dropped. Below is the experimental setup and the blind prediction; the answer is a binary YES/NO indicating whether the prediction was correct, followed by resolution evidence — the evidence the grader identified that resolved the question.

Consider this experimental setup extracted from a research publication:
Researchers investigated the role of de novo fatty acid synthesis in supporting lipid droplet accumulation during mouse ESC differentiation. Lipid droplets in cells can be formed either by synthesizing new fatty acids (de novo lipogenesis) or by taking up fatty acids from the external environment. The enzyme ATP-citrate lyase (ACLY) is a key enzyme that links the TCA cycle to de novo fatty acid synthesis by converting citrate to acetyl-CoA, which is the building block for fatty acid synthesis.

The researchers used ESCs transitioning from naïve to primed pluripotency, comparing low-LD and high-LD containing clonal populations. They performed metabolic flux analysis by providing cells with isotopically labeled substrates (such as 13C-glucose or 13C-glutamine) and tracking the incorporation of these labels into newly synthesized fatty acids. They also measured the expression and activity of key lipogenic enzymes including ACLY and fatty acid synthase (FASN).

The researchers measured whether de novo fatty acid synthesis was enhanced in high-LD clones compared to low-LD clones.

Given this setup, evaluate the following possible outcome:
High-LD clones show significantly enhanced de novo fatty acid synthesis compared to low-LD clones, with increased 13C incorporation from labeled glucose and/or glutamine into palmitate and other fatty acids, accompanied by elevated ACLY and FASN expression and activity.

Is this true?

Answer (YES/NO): YES